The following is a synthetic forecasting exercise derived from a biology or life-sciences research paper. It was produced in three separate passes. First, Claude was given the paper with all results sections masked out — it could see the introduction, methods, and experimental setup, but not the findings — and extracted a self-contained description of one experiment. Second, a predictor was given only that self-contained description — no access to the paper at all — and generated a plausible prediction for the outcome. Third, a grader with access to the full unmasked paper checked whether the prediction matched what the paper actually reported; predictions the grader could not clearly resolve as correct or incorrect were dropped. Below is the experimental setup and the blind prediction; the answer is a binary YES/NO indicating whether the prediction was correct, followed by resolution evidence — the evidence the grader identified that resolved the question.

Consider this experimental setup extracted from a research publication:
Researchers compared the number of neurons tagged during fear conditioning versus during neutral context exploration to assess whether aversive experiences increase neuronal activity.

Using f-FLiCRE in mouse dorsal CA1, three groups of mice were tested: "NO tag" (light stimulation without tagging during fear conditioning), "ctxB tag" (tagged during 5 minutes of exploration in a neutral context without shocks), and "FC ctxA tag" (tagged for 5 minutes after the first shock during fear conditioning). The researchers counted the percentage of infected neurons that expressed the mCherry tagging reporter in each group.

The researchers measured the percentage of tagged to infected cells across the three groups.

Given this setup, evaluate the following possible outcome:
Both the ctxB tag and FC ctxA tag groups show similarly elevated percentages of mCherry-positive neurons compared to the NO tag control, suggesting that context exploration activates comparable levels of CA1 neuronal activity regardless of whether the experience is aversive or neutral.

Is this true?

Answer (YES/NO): NO